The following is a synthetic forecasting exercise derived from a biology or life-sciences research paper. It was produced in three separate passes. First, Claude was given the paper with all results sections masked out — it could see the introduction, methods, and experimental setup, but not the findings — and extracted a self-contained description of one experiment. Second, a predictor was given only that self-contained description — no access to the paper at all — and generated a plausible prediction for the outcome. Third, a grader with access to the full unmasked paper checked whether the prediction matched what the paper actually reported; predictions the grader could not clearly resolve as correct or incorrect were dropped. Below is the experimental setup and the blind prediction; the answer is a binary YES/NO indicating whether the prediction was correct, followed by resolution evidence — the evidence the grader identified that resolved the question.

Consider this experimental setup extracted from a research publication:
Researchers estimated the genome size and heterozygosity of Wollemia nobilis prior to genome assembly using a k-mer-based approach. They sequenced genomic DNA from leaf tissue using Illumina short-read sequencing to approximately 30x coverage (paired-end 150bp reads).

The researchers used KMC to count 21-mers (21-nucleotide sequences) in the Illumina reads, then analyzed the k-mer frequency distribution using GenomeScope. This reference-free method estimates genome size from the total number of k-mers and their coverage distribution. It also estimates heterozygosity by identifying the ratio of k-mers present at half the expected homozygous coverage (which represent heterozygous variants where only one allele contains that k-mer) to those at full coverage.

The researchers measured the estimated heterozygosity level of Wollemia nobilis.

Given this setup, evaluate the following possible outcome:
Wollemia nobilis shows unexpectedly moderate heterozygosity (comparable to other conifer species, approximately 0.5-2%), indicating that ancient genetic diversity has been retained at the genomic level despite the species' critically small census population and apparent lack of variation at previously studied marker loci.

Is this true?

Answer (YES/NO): NO